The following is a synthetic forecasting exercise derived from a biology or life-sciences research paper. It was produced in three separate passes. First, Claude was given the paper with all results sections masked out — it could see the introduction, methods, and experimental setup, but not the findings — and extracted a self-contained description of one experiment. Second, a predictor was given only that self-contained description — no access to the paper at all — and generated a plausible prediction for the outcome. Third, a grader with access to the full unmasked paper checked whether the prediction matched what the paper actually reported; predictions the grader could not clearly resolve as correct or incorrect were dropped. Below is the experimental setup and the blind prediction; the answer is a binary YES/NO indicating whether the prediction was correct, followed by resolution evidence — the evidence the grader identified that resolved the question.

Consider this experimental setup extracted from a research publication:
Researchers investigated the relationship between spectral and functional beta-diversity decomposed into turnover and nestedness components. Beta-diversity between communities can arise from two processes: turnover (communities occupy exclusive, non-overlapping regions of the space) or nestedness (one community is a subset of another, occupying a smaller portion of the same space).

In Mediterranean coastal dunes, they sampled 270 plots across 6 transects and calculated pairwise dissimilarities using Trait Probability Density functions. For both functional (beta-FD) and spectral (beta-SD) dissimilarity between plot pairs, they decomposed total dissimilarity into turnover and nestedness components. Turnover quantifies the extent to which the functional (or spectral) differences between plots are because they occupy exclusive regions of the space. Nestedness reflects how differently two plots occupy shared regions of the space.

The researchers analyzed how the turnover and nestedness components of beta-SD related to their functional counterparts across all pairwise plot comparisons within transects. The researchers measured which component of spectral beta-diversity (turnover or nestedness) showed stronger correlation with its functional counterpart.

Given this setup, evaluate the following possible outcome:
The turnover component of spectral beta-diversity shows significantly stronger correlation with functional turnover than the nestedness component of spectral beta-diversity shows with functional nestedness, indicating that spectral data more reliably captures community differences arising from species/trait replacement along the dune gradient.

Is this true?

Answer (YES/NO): NO